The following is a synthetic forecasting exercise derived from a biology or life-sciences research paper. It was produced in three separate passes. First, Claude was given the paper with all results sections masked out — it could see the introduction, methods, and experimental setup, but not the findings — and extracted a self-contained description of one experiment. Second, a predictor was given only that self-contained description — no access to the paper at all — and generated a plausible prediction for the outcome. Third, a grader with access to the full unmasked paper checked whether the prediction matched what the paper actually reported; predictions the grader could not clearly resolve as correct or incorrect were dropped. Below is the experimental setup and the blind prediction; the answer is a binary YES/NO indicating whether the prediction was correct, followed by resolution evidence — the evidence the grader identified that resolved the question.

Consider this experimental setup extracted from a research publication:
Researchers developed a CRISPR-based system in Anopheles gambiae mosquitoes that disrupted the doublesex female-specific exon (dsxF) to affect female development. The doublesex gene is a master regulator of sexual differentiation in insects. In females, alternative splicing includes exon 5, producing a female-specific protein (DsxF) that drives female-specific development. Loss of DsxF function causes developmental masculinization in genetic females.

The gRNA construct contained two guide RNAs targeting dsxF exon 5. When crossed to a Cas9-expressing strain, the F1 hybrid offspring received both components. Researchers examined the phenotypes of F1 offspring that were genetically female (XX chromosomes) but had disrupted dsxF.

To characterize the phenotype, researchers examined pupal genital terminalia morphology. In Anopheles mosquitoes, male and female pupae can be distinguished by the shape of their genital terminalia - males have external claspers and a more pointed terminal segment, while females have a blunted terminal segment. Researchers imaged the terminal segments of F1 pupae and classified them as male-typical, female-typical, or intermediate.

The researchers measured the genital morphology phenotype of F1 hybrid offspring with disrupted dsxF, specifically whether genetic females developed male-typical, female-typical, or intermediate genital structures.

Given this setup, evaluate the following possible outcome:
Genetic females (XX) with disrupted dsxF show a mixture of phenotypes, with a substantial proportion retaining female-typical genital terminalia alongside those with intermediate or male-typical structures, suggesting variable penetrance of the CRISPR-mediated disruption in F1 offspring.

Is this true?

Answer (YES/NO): YES